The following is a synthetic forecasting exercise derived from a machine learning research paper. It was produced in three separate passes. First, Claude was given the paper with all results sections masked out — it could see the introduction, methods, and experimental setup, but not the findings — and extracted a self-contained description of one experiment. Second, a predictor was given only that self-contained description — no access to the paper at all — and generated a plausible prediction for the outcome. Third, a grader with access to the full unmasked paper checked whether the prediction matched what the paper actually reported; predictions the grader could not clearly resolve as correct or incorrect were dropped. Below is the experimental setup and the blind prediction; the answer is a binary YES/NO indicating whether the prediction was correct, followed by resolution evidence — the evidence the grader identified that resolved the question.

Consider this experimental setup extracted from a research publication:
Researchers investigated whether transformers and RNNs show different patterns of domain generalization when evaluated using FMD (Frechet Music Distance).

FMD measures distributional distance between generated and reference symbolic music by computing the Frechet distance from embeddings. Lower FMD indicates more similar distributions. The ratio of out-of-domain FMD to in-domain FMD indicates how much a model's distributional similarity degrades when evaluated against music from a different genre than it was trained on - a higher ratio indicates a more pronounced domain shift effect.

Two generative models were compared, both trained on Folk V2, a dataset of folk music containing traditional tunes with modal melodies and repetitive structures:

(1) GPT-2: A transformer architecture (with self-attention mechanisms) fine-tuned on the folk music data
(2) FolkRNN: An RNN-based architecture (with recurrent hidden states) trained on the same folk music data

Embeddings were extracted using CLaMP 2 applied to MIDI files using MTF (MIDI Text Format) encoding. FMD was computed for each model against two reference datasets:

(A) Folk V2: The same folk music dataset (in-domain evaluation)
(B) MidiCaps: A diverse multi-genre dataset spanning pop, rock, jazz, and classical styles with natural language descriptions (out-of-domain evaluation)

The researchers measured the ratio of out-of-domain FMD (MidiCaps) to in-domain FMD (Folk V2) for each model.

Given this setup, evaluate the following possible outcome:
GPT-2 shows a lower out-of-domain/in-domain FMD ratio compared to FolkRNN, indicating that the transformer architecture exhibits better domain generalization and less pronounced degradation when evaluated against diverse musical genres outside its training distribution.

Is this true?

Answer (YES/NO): NO